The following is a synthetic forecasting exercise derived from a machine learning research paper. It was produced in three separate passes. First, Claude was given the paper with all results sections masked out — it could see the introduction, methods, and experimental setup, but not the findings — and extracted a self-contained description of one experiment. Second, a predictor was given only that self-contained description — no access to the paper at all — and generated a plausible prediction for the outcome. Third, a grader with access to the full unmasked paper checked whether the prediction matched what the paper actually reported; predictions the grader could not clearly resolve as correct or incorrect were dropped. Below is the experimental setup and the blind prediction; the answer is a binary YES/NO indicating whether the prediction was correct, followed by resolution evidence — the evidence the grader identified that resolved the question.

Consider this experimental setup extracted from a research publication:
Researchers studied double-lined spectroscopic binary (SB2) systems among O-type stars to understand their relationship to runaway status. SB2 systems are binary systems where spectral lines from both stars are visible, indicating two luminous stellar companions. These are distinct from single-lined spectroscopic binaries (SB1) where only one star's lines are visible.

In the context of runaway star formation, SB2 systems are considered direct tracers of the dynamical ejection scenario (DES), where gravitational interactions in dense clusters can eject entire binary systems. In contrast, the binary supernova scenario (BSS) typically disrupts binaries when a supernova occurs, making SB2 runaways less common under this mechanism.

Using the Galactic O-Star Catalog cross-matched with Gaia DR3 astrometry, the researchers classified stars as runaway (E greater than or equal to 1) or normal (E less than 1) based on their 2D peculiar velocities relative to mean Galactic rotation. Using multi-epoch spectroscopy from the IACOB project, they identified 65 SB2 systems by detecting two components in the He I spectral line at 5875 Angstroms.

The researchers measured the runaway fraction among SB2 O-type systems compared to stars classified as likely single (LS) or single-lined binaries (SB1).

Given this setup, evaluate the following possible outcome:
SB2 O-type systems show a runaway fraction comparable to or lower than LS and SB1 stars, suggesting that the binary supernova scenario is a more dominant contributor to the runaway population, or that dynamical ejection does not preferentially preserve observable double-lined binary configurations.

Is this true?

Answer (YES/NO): YES